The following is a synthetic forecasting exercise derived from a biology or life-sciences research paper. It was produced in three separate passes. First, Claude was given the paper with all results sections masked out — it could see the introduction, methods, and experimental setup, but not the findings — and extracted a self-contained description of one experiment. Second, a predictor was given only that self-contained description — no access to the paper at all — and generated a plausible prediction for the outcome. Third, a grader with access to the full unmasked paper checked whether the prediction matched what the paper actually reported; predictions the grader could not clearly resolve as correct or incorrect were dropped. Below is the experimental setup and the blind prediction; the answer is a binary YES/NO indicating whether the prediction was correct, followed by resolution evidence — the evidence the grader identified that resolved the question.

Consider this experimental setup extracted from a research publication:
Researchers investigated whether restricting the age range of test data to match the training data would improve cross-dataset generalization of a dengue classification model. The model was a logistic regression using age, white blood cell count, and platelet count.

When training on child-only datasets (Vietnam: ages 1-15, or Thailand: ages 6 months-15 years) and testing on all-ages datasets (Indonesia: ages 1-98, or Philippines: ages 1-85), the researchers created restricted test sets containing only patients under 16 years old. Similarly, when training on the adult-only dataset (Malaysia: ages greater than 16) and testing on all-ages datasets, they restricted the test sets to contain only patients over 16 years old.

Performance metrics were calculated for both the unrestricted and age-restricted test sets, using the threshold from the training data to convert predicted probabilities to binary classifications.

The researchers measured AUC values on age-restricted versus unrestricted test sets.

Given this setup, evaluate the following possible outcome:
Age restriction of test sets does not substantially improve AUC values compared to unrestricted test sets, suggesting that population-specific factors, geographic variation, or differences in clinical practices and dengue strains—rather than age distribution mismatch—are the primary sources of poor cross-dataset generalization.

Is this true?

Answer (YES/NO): NO